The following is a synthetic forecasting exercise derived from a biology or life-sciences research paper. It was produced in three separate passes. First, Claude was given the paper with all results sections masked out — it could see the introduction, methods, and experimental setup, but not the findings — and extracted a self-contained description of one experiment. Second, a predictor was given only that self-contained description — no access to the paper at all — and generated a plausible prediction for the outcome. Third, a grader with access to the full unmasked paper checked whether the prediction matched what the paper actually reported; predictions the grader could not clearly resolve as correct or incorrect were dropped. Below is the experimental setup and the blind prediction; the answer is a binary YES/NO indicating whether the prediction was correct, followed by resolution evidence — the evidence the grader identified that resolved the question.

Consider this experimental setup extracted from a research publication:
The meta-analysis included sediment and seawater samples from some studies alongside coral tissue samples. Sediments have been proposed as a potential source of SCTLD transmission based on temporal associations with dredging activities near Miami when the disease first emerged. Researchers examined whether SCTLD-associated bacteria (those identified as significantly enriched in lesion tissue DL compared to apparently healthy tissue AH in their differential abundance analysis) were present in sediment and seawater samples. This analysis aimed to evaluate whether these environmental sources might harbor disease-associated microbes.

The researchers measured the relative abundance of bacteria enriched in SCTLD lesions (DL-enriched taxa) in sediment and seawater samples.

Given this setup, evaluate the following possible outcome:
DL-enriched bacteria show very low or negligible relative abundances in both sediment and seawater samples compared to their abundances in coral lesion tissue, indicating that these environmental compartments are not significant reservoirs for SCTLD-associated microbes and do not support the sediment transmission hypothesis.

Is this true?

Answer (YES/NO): NO